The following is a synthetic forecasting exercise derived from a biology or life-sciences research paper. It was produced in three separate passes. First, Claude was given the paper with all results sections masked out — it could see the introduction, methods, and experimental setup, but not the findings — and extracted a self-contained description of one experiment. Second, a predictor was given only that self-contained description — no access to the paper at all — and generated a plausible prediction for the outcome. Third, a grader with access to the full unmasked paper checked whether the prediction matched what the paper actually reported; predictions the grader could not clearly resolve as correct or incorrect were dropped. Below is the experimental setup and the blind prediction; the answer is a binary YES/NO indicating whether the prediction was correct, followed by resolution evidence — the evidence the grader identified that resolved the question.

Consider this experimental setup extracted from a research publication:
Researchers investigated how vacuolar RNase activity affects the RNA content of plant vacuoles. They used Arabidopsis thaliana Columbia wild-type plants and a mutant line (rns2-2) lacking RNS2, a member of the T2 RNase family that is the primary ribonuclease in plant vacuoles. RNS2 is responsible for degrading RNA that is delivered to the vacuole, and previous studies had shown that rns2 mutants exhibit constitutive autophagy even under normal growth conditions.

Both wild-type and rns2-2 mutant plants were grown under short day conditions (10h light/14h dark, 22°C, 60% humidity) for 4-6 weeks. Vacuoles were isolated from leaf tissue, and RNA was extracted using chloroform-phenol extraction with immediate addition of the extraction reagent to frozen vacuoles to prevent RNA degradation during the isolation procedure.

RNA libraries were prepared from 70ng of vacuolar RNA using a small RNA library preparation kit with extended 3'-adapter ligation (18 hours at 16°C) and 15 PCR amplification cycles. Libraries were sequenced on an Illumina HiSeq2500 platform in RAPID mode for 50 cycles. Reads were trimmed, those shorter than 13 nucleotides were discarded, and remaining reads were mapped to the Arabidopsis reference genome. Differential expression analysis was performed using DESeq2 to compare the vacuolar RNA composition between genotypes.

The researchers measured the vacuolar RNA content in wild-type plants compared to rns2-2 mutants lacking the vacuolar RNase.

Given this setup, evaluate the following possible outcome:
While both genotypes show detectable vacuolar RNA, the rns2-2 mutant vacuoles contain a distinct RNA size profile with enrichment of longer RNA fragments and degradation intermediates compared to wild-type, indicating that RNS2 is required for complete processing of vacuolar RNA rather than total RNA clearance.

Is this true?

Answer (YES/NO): NO